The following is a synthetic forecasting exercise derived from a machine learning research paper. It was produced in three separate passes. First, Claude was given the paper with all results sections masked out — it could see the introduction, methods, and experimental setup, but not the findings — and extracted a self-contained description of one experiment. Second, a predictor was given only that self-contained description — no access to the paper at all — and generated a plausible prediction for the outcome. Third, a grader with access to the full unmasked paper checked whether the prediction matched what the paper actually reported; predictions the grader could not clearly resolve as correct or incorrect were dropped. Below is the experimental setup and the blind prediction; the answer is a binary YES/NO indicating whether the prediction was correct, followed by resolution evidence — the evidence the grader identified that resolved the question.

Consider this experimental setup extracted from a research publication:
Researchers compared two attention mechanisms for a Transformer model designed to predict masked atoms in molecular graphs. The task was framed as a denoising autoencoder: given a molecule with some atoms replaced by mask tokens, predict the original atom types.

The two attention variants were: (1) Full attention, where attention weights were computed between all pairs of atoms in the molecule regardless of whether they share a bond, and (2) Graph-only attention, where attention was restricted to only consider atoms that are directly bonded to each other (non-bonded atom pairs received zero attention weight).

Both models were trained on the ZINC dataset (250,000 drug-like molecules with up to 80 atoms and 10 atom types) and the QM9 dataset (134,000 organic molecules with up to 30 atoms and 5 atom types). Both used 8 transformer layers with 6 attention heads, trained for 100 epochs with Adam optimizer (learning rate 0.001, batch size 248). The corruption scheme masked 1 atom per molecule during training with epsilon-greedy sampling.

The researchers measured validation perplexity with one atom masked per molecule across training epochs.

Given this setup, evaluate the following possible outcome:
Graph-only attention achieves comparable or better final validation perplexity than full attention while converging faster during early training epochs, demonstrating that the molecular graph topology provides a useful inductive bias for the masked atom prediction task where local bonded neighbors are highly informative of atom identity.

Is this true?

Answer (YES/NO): NO